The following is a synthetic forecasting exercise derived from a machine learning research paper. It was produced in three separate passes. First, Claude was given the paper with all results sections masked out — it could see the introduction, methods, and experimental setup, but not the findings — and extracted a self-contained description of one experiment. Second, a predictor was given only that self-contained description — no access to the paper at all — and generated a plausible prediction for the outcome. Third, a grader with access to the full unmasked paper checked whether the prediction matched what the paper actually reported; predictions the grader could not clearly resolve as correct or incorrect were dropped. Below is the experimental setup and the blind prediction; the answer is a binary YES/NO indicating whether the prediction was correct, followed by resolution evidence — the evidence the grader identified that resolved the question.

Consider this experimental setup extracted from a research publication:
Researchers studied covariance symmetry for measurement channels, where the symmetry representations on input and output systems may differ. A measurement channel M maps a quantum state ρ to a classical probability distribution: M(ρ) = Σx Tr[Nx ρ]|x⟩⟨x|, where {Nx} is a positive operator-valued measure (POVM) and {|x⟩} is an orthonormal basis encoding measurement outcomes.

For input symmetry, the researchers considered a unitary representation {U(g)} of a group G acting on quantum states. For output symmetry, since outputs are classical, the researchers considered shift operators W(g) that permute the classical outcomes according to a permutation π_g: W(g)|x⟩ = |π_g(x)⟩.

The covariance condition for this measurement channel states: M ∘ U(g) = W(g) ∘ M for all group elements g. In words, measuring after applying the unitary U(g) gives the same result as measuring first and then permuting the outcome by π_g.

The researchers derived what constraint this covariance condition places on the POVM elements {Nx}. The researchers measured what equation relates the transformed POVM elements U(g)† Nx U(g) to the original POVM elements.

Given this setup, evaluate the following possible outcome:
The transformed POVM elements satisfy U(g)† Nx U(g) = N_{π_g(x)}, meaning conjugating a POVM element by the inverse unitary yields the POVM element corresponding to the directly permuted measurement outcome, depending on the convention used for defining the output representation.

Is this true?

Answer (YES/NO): NO